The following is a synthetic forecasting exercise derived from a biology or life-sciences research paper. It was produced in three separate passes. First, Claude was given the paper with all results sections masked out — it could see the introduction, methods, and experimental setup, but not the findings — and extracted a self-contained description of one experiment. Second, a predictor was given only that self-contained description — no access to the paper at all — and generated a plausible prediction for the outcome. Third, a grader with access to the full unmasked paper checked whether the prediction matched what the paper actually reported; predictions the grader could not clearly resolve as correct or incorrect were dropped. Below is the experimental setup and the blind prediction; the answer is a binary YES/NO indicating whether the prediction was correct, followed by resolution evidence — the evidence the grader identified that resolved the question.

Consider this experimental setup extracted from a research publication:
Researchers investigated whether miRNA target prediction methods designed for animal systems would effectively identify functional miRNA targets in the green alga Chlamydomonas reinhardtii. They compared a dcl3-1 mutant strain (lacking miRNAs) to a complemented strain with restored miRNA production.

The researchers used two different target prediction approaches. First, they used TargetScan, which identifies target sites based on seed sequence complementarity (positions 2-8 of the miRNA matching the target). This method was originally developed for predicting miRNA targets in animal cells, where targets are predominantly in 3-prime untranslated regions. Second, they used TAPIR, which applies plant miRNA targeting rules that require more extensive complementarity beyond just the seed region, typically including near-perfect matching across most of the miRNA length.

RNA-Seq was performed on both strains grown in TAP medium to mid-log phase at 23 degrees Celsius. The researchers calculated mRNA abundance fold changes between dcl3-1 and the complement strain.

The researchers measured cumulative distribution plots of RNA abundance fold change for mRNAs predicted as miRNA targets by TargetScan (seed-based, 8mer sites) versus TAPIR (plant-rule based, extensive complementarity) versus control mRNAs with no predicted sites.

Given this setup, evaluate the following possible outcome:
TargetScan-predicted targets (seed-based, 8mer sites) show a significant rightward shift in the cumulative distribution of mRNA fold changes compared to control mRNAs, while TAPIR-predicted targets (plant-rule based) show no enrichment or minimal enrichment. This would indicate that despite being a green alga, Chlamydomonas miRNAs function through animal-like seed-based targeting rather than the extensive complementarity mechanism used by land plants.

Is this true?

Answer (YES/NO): YES